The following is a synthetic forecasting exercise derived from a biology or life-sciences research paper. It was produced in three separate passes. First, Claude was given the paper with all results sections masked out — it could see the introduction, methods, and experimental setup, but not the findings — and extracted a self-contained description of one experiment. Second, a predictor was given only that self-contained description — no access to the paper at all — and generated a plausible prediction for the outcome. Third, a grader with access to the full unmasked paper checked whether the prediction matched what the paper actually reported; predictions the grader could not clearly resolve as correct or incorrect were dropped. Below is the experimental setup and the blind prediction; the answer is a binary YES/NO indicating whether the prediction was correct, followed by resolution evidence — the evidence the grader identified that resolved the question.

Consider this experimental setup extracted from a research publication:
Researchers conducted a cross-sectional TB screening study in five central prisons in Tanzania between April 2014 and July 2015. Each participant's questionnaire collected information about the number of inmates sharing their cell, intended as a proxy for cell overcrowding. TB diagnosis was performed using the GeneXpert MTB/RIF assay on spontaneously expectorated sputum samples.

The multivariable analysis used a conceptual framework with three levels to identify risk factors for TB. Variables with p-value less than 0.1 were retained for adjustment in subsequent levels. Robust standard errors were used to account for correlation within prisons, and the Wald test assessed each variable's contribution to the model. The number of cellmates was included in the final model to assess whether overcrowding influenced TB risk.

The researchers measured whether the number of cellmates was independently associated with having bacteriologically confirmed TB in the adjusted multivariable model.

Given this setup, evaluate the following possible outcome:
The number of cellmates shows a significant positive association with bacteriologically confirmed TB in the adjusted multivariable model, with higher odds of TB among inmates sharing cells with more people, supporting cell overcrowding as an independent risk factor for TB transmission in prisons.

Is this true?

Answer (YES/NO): NO